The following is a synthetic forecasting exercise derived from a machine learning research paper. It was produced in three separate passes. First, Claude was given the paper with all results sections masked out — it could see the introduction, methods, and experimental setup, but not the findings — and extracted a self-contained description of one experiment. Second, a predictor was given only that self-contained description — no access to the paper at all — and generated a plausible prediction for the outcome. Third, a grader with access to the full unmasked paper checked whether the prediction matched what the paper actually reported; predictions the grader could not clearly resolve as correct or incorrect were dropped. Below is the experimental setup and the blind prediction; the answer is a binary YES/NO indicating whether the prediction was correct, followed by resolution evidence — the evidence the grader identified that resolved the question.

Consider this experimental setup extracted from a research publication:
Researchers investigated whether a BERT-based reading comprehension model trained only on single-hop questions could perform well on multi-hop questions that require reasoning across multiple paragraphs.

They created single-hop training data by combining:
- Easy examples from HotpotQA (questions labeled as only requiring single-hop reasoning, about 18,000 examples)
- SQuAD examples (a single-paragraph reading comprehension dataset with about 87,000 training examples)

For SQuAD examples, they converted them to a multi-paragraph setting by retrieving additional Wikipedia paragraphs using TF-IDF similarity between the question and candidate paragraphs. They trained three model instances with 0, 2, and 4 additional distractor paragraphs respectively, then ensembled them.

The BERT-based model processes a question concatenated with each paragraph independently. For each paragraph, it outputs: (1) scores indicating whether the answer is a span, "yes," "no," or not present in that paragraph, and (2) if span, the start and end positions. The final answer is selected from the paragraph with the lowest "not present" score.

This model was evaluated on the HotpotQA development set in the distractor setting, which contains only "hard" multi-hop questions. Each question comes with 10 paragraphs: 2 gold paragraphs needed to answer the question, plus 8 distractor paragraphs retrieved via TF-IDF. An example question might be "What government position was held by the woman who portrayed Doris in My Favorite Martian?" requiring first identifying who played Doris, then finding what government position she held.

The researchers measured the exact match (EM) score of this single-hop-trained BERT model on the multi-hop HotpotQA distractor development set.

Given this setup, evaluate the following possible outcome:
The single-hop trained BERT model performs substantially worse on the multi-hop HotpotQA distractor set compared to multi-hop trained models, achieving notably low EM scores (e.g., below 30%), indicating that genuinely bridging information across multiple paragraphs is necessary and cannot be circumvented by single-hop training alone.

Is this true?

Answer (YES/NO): NO